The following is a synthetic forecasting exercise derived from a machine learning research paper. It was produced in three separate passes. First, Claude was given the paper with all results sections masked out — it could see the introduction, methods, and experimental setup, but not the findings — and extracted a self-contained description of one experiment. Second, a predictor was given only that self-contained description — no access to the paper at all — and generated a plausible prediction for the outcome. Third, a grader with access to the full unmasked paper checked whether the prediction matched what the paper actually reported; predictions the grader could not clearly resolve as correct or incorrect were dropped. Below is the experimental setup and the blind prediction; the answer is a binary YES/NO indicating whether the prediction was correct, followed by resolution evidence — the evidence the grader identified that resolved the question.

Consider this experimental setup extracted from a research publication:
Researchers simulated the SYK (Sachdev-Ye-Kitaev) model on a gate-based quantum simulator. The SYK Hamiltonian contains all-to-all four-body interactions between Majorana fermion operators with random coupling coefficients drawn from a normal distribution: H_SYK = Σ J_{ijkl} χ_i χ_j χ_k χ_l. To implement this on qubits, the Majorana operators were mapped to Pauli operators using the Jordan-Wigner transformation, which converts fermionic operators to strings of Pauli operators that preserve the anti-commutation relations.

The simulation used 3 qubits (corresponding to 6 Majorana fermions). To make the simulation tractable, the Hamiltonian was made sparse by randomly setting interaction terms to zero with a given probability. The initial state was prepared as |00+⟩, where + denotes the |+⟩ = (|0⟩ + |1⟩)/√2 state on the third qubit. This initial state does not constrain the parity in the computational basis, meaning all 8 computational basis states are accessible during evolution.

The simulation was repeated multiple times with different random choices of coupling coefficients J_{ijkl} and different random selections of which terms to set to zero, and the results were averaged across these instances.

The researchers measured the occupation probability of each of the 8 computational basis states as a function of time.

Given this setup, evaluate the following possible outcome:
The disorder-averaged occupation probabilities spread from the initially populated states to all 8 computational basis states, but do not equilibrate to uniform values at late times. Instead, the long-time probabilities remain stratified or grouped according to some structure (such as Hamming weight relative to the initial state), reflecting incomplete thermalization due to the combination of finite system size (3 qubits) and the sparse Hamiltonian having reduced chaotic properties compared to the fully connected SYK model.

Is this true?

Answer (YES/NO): NO